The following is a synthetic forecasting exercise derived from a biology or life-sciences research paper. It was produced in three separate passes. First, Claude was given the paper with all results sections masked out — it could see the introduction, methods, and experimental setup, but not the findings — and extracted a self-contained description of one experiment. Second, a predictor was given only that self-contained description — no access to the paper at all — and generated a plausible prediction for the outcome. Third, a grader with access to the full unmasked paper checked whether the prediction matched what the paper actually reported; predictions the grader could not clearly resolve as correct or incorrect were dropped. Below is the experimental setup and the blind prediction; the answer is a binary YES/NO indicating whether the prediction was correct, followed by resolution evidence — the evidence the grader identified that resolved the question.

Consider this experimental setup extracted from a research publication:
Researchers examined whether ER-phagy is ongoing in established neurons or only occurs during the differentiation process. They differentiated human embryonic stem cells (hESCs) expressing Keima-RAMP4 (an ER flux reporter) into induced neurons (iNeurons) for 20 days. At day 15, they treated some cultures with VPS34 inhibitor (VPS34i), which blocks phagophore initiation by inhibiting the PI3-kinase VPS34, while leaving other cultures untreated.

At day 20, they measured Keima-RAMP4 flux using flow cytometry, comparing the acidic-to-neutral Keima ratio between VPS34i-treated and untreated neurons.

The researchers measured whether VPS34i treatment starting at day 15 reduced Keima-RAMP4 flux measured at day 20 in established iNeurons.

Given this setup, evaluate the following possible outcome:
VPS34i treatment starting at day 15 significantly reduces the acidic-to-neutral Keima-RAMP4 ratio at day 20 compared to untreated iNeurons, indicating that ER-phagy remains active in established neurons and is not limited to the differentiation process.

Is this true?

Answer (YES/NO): YES